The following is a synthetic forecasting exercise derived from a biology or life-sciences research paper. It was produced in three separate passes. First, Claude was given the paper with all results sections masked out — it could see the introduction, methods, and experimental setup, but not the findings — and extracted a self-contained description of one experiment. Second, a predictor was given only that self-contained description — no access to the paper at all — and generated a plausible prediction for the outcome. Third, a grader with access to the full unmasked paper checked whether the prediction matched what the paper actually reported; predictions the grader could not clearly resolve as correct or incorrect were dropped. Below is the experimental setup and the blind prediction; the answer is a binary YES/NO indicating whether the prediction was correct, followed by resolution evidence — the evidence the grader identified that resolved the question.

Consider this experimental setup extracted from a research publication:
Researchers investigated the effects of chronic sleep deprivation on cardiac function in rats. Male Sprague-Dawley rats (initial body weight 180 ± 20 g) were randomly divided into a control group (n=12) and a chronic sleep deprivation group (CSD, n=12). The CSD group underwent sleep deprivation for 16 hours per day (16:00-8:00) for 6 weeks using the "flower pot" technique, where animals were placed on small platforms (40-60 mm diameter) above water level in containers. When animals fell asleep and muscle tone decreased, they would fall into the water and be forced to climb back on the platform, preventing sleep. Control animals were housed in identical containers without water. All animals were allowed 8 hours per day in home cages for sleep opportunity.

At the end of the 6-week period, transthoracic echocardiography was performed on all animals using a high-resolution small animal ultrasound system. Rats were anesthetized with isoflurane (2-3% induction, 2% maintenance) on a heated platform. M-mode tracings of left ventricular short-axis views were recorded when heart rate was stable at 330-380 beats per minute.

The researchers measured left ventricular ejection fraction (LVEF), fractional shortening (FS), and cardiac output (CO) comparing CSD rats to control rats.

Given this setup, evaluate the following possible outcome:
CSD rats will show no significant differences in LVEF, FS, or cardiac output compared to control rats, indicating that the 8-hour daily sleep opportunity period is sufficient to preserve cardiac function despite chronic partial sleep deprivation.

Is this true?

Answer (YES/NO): NO